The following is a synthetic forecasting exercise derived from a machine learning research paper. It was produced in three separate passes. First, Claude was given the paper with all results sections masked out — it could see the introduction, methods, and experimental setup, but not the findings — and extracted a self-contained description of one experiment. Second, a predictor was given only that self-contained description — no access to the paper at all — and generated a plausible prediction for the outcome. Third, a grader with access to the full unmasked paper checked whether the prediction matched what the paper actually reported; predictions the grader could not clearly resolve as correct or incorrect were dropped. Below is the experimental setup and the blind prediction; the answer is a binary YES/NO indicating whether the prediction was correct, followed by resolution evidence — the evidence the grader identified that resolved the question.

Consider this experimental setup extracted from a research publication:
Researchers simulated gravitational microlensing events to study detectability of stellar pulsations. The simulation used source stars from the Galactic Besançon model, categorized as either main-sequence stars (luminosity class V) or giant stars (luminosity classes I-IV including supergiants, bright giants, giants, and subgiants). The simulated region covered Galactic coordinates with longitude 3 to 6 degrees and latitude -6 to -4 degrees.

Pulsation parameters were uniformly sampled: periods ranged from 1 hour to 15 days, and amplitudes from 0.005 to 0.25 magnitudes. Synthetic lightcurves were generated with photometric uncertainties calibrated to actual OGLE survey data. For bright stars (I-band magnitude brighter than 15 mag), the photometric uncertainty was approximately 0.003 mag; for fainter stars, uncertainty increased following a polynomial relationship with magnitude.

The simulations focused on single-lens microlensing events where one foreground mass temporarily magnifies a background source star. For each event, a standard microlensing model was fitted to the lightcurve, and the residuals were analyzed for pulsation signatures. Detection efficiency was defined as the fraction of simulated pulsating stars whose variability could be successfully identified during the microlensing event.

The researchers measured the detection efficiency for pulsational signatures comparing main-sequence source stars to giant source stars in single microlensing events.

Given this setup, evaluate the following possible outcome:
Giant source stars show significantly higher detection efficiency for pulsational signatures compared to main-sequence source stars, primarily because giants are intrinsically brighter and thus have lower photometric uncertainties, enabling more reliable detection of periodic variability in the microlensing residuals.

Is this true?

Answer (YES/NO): YES